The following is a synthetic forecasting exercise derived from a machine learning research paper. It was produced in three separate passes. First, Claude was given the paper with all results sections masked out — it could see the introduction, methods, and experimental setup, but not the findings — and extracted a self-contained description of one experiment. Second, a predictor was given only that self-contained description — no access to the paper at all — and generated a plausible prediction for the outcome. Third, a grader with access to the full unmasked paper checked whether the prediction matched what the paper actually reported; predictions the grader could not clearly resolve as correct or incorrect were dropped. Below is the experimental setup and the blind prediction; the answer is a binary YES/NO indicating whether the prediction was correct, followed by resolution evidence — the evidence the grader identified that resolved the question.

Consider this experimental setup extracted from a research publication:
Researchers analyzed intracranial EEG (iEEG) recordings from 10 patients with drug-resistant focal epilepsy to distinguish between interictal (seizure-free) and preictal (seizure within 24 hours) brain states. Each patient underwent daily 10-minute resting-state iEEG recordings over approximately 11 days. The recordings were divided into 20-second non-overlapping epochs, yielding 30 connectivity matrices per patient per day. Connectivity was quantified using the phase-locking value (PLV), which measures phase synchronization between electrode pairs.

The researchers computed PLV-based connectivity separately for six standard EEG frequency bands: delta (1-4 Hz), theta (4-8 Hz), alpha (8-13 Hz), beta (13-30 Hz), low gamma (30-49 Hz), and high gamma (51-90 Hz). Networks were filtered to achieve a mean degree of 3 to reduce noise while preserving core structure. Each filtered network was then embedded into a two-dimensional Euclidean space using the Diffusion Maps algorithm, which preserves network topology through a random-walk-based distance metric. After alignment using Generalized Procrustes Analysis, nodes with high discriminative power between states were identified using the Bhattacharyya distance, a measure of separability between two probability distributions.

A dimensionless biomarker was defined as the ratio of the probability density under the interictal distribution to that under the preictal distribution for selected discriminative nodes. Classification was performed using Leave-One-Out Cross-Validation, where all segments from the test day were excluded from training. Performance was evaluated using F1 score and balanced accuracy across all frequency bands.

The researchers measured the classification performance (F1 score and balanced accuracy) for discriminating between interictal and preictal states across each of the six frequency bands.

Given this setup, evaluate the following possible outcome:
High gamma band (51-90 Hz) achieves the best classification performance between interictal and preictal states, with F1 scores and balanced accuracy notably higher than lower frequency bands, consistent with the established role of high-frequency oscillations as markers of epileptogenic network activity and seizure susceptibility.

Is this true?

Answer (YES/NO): YES